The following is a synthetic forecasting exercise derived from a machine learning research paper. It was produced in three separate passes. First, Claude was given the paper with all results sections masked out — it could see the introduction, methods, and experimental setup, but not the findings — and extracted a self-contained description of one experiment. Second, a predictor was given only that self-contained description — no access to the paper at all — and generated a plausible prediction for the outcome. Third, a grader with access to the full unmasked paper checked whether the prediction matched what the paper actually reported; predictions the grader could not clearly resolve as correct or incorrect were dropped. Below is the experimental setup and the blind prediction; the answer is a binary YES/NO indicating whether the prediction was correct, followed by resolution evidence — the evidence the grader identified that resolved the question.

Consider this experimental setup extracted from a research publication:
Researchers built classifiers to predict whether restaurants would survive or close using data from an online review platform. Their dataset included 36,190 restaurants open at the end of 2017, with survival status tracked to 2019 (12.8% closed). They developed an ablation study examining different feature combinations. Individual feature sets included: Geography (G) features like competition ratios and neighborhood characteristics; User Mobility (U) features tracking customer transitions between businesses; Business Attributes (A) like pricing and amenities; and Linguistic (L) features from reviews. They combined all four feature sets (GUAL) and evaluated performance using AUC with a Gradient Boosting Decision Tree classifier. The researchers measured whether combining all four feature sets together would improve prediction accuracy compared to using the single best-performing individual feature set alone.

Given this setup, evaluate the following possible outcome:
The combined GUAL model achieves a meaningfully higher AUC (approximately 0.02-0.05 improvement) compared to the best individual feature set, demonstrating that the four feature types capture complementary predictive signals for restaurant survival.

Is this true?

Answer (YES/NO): NO